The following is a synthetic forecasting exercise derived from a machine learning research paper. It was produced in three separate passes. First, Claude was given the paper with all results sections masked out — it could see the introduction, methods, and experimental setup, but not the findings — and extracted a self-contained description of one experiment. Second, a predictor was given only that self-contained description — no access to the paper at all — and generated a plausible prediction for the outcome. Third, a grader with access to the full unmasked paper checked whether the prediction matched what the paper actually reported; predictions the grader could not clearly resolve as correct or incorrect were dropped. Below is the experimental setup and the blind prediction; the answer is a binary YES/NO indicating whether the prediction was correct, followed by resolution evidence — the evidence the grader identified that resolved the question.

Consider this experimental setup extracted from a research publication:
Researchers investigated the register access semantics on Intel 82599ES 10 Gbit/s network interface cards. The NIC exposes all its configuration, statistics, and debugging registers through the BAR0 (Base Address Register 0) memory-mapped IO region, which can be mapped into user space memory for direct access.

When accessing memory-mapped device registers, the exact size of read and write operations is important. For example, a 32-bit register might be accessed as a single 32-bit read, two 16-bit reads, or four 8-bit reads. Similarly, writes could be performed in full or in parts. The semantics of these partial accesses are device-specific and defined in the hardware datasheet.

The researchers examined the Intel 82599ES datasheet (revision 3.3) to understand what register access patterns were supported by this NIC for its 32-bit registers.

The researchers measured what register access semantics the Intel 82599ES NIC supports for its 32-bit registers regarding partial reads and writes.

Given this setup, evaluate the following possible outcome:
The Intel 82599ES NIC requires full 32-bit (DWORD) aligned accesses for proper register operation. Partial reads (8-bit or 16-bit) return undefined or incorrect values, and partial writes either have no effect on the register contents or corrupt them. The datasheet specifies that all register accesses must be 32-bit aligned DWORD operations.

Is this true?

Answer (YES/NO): NO